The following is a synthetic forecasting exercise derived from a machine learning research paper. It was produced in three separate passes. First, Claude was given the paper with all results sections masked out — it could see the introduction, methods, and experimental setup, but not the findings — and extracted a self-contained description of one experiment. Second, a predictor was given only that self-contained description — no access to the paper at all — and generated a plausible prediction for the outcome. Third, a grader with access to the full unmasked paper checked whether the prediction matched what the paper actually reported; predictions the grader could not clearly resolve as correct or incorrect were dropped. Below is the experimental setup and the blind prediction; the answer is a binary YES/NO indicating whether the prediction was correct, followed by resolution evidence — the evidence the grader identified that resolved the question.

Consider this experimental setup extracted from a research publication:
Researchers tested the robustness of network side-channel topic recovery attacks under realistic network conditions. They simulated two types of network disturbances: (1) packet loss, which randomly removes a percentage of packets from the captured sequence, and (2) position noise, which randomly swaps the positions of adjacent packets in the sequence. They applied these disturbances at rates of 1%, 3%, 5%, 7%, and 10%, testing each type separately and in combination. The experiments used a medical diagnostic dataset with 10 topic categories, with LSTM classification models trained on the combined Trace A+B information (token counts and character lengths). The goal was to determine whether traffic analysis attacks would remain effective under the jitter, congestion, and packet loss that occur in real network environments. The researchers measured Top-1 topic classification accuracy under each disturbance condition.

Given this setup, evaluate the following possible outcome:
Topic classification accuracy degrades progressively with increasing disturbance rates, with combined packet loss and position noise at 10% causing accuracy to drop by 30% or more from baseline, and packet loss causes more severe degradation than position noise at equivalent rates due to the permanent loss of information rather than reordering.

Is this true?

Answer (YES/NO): NO